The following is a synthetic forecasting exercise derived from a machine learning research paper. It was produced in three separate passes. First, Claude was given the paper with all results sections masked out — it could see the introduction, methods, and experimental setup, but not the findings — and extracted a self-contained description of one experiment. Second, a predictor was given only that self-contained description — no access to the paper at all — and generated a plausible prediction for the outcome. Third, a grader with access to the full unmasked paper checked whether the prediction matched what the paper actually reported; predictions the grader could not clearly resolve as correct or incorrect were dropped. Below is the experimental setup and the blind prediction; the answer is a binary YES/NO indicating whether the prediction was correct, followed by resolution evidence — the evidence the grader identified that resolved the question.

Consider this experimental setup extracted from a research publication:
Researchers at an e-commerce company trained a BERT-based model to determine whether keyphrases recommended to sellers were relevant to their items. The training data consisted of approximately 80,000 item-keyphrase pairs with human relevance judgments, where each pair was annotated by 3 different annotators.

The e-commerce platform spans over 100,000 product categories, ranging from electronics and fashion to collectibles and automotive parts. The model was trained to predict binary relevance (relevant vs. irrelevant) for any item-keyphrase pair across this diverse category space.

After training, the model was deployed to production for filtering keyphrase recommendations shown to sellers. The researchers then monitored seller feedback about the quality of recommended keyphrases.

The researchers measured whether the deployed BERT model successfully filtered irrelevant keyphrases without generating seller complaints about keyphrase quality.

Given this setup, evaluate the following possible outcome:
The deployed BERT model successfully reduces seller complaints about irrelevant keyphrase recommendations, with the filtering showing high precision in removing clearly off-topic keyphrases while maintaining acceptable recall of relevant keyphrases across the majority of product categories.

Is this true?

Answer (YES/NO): NO